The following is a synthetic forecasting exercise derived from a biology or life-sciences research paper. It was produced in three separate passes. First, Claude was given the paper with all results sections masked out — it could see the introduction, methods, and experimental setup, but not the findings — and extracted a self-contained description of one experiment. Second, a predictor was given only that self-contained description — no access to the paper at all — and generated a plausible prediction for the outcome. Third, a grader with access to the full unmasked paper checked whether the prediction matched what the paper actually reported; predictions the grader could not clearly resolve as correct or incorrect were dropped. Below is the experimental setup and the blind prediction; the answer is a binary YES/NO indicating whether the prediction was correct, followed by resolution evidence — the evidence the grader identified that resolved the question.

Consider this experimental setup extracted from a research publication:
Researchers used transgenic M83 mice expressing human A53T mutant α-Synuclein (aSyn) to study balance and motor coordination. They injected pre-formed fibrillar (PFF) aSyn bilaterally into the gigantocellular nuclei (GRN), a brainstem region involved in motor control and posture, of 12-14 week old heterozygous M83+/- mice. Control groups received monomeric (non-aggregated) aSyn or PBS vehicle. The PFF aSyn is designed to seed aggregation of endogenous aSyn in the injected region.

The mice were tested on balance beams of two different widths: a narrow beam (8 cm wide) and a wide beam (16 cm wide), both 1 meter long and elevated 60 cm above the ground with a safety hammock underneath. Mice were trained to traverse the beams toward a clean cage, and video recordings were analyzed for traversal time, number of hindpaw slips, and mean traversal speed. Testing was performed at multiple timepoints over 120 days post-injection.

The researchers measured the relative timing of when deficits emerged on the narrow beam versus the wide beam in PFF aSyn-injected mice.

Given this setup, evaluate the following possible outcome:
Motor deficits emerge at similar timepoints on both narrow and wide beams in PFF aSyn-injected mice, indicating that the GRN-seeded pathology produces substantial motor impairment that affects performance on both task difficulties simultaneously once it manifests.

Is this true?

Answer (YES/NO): NO